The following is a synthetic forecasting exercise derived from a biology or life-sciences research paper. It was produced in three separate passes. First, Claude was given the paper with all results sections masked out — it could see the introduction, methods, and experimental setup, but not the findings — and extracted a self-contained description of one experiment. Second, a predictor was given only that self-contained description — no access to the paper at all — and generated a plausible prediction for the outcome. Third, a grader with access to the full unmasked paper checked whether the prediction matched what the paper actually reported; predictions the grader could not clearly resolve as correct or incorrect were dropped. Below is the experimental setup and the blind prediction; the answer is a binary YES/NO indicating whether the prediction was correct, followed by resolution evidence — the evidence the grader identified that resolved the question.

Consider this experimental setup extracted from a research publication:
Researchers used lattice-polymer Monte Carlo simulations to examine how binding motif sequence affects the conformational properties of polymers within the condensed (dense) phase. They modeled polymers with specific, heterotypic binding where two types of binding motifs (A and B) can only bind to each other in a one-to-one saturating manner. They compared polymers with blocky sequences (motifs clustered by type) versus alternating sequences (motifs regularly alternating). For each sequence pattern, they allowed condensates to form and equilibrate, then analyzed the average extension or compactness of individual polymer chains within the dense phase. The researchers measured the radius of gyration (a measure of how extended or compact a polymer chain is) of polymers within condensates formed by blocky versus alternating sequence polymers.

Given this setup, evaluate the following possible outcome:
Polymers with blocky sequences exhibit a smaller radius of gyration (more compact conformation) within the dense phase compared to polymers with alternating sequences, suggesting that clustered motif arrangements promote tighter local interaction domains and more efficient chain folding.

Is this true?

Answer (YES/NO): NO